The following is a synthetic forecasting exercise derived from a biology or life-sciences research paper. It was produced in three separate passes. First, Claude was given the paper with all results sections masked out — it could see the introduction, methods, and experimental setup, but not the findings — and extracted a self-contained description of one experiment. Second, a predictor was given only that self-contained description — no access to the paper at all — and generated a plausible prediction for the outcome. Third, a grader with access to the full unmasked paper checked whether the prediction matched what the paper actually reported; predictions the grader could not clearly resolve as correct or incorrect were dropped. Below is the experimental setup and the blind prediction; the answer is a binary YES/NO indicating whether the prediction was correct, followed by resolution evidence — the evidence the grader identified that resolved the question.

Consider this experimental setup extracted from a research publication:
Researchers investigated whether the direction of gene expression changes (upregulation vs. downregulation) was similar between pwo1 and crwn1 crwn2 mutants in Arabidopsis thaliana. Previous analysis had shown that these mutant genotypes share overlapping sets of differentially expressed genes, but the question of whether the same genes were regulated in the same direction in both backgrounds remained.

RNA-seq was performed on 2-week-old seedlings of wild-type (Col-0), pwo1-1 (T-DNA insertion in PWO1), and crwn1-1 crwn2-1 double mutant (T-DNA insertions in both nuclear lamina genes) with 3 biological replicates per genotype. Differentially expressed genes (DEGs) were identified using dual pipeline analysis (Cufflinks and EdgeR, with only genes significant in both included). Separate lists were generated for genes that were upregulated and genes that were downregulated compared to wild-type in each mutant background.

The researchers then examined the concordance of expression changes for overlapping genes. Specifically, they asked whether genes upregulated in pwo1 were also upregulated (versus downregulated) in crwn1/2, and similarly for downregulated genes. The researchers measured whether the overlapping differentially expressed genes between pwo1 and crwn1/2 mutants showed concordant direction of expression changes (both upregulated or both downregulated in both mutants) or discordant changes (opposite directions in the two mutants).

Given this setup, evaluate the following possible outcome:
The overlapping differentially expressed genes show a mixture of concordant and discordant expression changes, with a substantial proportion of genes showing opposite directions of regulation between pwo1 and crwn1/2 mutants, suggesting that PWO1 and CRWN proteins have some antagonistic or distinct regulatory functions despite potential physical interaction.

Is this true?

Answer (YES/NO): NO